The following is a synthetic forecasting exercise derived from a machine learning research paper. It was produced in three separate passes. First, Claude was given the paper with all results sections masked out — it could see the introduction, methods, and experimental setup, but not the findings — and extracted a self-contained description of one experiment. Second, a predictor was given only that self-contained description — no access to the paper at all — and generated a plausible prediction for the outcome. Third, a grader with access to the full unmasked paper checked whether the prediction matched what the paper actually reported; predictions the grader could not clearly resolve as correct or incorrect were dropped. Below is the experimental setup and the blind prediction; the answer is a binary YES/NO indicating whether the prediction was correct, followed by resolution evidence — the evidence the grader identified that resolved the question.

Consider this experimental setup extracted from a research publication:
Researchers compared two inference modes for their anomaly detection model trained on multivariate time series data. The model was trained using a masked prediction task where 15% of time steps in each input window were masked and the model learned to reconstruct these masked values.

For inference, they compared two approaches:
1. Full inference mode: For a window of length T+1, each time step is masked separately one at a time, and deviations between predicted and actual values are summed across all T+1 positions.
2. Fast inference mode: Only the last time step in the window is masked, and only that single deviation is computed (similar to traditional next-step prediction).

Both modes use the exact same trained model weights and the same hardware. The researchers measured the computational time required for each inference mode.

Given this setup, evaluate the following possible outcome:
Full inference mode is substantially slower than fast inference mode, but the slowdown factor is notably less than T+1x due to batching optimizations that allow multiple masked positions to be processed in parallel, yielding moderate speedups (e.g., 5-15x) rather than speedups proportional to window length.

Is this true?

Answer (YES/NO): NO